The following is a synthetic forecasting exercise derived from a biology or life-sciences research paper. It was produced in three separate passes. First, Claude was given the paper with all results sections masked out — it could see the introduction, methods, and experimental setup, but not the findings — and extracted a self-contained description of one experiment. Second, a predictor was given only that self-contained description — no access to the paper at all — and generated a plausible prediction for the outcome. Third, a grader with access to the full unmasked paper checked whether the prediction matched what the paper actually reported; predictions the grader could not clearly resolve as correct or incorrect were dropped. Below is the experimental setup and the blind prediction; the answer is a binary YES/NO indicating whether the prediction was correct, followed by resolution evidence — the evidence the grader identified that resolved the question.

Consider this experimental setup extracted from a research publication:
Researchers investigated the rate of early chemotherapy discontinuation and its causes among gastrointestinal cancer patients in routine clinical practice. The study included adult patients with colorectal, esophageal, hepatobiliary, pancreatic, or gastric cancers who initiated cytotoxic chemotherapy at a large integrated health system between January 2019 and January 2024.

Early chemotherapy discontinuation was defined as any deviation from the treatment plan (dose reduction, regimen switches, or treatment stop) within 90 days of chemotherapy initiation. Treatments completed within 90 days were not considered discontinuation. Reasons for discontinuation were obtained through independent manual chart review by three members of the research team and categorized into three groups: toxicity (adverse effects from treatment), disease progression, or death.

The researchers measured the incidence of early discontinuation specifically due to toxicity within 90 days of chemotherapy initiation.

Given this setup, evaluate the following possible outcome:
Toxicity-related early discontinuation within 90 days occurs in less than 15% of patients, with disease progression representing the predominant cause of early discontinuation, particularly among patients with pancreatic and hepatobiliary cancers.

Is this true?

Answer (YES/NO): YES